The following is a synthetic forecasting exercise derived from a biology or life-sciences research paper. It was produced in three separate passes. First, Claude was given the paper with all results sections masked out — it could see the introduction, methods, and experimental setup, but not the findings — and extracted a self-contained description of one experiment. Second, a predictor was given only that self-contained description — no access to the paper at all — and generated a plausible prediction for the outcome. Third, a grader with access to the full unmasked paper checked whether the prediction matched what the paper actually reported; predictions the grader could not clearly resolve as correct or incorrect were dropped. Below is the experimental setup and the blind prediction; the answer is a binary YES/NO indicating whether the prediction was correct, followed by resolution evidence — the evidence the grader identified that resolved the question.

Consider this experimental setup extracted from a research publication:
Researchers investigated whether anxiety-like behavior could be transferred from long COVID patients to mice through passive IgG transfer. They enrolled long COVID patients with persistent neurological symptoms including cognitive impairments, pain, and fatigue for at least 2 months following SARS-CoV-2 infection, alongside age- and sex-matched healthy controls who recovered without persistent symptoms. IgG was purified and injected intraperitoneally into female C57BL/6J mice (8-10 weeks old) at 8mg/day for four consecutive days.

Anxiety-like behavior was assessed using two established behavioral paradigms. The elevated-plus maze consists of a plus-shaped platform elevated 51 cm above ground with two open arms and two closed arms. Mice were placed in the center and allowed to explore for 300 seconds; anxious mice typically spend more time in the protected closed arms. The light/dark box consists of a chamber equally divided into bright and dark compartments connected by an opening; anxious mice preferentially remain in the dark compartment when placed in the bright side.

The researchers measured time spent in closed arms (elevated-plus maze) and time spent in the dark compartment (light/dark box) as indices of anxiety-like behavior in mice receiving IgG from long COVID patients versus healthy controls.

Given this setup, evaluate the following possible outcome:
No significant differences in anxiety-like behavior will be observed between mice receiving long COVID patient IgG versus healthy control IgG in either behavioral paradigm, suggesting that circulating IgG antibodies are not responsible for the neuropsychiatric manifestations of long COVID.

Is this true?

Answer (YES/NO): YES